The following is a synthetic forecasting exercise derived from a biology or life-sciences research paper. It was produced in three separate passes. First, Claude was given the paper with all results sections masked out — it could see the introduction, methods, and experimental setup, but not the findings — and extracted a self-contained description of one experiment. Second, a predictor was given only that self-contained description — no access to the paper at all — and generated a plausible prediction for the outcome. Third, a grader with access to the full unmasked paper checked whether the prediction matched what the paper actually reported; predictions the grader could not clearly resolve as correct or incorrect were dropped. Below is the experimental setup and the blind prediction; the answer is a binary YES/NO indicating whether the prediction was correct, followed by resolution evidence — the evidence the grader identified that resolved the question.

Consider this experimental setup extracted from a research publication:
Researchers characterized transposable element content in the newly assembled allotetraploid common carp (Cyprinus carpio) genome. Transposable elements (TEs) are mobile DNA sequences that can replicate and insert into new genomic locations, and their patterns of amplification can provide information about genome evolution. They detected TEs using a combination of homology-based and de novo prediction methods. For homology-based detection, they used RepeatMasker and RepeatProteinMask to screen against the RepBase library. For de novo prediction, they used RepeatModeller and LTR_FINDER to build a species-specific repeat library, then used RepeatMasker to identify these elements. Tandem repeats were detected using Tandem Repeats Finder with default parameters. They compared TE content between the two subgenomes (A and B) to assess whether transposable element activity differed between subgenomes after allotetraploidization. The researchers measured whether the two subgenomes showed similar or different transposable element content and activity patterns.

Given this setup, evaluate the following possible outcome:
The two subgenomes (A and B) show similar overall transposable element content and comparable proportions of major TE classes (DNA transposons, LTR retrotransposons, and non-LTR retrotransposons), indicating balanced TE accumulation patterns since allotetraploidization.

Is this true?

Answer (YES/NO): YES